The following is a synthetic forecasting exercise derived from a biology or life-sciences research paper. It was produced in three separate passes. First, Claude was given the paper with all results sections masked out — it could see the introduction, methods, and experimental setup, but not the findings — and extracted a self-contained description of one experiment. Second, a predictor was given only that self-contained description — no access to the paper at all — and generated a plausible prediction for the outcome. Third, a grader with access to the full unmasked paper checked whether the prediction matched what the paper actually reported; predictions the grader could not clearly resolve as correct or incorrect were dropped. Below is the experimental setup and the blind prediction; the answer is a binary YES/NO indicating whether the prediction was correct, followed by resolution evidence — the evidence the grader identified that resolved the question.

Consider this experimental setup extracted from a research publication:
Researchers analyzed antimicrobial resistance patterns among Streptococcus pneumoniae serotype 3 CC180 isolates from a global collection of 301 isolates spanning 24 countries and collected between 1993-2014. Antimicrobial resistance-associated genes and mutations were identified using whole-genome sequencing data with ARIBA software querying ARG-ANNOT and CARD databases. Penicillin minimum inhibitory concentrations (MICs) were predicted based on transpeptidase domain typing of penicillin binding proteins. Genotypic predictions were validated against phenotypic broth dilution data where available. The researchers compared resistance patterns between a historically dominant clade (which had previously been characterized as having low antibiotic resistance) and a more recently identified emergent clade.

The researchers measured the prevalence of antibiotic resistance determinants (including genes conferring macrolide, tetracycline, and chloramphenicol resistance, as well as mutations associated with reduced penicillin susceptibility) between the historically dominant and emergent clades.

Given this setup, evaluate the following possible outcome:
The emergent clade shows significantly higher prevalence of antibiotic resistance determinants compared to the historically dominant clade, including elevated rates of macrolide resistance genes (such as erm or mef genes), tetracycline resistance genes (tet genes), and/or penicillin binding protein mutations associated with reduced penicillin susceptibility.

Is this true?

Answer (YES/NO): YES